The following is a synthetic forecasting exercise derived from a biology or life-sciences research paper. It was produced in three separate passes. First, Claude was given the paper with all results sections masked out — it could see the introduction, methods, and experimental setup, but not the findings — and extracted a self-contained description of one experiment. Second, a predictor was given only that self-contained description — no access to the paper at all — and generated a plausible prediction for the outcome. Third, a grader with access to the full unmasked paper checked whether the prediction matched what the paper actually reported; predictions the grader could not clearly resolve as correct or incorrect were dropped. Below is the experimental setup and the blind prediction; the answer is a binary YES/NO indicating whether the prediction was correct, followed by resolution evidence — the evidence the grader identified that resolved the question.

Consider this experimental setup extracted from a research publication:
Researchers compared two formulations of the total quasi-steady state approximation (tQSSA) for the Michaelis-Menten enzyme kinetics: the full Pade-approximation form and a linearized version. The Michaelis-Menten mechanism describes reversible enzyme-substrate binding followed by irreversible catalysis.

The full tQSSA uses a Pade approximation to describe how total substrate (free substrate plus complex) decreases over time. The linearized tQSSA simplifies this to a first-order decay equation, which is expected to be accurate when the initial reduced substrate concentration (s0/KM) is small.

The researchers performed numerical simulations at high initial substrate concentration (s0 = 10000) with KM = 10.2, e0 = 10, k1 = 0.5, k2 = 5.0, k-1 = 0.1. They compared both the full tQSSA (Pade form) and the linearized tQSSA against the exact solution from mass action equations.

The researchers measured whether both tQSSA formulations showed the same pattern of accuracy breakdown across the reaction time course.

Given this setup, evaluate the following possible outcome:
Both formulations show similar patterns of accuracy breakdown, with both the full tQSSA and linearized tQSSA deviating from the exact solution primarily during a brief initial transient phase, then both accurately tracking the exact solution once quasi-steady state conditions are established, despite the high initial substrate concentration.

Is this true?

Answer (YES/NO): NO